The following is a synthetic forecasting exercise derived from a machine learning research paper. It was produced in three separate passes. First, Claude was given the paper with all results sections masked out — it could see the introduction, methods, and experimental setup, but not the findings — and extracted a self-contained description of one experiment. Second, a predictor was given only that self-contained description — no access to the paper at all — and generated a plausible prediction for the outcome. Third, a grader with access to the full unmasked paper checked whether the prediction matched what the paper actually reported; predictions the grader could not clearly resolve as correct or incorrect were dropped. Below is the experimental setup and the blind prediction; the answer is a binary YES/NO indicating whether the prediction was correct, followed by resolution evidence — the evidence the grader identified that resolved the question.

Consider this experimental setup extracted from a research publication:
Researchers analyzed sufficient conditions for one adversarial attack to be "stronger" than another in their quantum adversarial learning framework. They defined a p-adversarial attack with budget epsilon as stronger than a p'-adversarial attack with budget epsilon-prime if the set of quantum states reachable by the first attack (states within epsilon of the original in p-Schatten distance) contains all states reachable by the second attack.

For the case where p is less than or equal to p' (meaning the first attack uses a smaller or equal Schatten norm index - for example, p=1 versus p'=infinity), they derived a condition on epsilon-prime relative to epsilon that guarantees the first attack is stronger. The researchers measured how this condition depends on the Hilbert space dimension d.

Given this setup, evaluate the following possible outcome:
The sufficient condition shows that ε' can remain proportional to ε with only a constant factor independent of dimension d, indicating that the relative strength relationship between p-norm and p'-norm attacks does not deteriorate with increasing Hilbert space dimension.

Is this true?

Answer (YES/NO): NO